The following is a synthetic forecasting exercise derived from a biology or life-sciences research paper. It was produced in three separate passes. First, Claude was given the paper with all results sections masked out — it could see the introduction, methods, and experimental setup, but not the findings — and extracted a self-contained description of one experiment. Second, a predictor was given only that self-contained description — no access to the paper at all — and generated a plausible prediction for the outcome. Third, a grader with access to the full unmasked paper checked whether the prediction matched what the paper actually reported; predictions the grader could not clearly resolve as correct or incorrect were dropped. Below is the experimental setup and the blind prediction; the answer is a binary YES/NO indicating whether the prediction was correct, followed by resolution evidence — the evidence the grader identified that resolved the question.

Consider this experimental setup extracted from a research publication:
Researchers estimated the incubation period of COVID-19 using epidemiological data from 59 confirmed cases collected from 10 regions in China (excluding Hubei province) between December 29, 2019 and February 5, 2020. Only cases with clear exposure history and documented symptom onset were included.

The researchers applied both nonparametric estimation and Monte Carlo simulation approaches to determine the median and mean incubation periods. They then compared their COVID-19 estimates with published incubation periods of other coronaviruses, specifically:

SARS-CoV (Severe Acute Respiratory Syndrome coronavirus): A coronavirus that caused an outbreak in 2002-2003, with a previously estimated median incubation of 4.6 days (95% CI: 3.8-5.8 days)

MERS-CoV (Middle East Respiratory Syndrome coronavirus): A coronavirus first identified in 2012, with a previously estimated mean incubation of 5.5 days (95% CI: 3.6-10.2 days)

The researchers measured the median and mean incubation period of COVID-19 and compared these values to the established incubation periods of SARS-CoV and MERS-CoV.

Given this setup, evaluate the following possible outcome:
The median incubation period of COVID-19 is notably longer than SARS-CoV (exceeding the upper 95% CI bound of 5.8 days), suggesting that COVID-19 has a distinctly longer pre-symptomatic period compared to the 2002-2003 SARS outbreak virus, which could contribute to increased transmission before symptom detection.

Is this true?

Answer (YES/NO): NO